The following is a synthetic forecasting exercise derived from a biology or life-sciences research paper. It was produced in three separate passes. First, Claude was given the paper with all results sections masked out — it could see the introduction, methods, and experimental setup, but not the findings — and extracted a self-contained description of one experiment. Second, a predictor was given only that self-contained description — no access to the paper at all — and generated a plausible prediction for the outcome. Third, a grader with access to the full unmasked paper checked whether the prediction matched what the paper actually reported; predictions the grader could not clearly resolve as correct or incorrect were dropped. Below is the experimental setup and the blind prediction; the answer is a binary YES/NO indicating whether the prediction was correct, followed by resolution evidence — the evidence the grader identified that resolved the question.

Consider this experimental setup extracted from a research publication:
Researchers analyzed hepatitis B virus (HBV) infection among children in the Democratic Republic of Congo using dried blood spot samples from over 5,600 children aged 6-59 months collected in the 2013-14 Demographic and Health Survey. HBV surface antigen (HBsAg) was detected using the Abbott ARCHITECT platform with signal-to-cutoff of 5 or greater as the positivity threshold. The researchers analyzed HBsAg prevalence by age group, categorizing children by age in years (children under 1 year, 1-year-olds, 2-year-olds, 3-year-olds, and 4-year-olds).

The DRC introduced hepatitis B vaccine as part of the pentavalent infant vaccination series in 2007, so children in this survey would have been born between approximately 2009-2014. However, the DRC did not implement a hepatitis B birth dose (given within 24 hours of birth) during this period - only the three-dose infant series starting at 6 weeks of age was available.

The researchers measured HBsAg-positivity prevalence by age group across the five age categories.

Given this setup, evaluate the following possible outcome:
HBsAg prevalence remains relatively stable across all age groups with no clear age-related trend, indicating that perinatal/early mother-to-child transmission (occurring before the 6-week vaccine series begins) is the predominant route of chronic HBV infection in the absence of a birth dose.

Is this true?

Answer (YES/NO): NO